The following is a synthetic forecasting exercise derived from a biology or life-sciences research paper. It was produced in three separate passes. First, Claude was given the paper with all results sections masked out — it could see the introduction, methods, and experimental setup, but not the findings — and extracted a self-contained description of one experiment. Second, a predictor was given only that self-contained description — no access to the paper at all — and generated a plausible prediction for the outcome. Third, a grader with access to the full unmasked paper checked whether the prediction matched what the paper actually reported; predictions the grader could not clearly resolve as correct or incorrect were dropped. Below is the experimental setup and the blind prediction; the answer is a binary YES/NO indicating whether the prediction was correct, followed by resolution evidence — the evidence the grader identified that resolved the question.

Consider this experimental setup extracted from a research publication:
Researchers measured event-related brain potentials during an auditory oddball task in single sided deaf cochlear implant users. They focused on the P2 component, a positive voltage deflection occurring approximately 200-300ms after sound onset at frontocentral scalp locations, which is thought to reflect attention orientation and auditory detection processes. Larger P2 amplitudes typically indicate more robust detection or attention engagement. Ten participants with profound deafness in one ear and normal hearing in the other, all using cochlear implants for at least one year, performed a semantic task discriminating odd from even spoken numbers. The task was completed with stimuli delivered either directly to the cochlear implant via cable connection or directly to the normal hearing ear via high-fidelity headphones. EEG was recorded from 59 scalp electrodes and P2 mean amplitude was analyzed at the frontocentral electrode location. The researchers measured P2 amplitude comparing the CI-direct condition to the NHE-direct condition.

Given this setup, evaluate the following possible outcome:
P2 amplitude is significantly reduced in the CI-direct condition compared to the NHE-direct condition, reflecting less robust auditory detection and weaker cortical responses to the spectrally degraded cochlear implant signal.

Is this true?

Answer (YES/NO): YES